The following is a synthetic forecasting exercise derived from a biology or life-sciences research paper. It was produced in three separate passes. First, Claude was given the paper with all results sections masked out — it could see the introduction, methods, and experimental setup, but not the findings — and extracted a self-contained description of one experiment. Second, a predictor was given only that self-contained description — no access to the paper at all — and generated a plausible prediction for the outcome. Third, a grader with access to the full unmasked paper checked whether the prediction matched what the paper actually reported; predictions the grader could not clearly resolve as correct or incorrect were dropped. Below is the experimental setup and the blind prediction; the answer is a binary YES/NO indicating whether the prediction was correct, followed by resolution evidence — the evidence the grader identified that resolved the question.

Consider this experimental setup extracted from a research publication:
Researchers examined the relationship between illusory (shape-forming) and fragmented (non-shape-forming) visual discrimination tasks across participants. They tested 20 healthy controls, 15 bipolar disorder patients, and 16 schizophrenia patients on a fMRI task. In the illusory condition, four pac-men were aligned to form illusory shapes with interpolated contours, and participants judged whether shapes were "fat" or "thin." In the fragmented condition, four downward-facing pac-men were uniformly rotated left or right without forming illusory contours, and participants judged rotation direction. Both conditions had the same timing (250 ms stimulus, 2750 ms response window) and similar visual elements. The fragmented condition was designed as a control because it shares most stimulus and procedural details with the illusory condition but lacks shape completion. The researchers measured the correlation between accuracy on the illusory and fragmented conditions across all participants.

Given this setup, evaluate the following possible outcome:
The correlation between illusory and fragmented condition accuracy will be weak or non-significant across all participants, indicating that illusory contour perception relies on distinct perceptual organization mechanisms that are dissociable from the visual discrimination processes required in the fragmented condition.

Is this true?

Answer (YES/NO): NO